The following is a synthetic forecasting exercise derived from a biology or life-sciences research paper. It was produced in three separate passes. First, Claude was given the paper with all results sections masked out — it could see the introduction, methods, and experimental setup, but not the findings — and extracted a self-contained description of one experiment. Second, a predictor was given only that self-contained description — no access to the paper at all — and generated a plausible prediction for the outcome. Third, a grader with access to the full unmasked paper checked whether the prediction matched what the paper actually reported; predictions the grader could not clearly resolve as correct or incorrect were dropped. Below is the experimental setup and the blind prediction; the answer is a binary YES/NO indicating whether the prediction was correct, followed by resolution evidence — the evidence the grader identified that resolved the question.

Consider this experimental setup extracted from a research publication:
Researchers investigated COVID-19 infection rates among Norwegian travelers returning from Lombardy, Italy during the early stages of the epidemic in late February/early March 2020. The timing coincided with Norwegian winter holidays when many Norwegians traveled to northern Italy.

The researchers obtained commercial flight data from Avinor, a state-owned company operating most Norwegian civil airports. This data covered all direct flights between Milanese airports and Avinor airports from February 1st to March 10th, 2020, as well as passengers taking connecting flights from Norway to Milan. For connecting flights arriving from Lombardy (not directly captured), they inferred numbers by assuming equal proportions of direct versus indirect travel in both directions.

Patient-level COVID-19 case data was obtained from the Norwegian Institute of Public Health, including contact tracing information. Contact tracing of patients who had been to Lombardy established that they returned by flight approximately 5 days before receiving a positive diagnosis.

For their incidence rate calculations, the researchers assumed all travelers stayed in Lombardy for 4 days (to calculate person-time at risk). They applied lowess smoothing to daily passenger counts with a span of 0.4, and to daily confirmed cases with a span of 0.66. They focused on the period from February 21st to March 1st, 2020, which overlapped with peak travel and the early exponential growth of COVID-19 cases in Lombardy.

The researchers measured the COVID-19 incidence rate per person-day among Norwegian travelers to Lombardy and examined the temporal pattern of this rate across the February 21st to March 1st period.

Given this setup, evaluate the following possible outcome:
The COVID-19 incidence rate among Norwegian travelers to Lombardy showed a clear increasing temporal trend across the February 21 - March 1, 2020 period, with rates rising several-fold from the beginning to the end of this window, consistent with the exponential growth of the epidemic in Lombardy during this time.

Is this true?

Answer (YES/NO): NO